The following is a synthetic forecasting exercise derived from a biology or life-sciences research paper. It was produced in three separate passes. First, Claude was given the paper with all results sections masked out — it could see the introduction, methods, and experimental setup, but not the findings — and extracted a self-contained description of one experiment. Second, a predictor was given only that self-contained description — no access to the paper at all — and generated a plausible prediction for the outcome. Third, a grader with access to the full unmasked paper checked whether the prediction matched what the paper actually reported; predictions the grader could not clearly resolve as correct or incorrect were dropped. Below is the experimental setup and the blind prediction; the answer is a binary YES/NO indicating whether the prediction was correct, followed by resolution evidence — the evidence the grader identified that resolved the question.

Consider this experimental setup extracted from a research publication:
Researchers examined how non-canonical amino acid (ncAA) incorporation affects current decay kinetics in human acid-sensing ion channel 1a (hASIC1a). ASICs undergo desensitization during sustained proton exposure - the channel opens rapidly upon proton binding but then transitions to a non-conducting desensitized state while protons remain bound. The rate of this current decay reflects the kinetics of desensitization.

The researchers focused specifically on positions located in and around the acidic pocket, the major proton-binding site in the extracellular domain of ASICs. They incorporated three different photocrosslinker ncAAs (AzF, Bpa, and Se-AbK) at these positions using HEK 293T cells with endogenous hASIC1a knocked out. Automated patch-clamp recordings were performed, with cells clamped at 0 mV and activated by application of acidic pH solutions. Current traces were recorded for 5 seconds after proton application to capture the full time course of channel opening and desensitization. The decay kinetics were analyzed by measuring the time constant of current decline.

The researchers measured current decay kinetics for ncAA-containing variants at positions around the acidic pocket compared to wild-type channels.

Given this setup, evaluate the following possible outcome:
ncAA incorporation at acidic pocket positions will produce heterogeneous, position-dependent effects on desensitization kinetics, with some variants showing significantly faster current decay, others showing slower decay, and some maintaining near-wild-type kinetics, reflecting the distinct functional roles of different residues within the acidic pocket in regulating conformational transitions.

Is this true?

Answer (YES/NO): NO